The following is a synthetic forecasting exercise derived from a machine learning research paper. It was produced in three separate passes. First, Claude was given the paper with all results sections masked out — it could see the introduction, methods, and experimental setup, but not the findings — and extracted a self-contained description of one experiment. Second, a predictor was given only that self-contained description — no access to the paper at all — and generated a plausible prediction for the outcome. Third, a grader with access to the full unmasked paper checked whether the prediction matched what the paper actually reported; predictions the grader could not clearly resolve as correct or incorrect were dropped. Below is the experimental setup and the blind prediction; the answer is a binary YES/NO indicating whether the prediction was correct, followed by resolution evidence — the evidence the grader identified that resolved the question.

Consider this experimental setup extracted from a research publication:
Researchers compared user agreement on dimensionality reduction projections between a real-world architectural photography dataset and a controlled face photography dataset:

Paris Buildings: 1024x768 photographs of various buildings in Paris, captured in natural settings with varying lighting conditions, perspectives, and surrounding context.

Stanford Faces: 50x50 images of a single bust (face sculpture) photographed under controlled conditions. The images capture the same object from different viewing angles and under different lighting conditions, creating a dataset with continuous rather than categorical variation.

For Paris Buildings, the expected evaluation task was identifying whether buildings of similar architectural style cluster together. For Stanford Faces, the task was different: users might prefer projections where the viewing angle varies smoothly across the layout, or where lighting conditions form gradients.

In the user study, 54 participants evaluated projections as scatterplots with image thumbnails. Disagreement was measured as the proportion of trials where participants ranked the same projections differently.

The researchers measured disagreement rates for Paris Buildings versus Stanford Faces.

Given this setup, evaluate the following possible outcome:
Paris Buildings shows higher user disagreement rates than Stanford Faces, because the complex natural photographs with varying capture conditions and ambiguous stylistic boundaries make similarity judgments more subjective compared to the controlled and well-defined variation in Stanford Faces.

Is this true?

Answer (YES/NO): NO